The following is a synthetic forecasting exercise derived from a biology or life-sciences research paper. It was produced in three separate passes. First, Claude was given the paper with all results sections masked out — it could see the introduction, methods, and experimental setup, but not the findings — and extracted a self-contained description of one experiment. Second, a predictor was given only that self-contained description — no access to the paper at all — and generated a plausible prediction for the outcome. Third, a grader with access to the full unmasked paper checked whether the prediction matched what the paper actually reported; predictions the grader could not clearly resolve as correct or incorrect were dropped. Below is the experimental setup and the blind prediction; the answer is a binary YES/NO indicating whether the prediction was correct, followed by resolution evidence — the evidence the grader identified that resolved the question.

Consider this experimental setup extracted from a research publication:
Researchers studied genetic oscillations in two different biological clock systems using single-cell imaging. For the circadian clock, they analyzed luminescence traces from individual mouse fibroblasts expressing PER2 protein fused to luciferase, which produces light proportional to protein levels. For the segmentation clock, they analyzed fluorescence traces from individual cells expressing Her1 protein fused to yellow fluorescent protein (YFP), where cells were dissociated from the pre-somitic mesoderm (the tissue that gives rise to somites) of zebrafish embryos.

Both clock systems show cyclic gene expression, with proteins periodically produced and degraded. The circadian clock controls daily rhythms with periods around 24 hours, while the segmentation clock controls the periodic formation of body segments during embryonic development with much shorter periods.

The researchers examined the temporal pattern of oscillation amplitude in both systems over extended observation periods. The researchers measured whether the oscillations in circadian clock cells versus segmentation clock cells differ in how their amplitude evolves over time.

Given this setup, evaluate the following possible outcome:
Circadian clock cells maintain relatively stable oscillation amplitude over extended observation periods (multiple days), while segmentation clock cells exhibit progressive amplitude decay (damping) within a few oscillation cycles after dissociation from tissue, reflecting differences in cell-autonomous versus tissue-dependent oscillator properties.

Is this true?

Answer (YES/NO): NO